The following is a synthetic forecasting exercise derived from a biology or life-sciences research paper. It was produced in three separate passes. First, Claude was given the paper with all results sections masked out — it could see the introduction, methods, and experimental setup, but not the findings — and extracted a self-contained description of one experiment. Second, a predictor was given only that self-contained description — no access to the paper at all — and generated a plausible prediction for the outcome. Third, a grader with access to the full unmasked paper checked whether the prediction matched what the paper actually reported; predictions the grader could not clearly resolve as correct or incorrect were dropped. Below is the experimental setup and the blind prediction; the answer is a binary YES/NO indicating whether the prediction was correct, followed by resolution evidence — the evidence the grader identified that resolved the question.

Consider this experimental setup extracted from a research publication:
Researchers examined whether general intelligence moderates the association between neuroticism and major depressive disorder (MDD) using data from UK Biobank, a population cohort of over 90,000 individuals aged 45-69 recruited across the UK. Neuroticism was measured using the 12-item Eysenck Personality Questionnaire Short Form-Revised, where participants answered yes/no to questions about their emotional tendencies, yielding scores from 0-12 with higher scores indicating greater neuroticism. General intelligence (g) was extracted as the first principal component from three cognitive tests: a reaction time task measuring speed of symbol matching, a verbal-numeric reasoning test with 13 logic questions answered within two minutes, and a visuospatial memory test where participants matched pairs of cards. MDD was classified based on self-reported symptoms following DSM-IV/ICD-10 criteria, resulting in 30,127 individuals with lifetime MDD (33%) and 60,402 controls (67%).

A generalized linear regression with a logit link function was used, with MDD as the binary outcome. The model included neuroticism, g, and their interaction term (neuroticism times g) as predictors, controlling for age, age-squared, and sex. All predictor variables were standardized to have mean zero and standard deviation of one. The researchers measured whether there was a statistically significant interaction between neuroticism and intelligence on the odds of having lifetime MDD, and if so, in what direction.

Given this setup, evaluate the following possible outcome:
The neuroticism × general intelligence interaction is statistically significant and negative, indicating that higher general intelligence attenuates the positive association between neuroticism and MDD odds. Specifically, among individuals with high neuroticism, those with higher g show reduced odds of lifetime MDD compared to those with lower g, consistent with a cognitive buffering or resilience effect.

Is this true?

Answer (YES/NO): YES